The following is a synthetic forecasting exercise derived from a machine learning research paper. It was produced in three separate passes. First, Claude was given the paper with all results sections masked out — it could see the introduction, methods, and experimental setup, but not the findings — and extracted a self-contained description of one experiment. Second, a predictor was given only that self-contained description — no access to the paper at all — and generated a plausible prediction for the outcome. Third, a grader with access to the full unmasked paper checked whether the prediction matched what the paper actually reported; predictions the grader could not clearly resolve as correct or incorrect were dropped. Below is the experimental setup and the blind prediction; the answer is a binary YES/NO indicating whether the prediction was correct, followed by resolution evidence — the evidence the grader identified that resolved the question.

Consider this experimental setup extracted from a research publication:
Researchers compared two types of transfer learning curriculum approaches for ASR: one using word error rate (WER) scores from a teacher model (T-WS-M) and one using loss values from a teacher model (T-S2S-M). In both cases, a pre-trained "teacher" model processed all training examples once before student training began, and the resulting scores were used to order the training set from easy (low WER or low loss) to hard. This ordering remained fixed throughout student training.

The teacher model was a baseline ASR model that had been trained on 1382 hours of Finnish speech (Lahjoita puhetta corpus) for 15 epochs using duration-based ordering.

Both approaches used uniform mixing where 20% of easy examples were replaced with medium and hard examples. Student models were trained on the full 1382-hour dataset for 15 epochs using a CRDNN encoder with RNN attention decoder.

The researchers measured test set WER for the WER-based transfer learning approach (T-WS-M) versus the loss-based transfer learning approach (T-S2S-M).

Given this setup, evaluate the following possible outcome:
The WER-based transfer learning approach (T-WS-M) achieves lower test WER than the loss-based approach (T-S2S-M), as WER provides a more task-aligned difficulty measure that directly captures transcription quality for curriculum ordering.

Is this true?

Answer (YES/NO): NO